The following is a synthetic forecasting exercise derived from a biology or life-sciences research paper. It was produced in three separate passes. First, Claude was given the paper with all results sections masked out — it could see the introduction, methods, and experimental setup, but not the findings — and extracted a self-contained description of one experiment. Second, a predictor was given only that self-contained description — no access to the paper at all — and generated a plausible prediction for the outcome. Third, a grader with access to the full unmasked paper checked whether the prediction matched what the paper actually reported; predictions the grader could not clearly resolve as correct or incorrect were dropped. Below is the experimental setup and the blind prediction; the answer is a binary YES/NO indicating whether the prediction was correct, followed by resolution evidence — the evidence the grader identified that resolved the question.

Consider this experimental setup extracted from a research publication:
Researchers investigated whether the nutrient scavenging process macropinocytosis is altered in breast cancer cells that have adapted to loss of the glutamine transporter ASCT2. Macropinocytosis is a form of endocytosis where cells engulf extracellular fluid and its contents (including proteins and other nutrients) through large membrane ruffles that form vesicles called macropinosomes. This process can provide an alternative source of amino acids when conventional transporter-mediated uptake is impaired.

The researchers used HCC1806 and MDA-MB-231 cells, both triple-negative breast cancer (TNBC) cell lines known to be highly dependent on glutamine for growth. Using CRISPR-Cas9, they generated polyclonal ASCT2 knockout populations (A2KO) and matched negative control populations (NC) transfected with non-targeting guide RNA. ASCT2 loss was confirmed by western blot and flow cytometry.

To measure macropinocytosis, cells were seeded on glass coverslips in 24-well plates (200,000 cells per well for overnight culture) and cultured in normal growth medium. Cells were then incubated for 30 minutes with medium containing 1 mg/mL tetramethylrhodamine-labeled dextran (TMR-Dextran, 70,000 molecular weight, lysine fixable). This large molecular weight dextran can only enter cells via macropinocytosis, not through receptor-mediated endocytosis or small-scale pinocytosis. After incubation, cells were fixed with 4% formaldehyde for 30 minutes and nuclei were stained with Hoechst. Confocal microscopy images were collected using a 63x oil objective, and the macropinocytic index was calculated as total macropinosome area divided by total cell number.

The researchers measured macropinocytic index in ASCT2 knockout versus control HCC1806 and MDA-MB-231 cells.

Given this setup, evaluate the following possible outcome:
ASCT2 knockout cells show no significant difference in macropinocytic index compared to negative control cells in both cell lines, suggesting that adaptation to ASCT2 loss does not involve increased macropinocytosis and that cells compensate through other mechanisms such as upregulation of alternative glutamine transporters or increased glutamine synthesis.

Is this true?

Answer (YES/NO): NO